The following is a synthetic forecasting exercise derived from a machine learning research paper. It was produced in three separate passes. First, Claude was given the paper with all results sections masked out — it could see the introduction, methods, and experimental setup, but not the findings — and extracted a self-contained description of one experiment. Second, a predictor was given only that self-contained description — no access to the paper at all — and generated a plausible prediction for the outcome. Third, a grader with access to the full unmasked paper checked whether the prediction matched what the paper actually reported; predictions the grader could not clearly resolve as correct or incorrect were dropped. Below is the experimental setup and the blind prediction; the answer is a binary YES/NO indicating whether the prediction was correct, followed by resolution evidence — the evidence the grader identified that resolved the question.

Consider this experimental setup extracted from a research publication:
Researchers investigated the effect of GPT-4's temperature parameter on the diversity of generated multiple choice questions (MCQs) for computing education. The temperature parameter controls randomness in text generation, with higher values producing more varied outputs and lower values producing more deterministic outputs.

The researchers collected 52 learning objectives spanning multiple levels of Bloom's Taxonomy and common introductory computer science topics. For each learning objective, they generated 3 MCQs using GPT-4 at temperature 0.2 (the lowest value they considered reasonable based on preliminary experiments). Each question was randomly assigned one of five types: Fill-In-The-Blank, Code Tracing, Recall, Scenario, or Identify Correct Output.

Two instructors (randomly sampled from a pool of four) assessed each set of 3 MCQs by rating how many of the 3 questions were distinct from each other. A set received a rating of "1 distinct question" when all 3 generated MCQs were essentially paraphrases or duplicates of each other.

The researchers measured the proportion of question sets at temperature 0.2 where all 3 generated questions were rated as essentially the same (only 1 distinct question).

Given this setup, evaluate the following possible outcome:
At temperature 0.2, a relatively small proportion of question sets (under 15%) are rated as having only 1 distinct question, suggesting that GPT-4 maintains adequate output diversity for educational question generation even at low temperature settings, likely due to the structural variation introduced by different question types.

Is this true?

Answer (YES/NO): NO